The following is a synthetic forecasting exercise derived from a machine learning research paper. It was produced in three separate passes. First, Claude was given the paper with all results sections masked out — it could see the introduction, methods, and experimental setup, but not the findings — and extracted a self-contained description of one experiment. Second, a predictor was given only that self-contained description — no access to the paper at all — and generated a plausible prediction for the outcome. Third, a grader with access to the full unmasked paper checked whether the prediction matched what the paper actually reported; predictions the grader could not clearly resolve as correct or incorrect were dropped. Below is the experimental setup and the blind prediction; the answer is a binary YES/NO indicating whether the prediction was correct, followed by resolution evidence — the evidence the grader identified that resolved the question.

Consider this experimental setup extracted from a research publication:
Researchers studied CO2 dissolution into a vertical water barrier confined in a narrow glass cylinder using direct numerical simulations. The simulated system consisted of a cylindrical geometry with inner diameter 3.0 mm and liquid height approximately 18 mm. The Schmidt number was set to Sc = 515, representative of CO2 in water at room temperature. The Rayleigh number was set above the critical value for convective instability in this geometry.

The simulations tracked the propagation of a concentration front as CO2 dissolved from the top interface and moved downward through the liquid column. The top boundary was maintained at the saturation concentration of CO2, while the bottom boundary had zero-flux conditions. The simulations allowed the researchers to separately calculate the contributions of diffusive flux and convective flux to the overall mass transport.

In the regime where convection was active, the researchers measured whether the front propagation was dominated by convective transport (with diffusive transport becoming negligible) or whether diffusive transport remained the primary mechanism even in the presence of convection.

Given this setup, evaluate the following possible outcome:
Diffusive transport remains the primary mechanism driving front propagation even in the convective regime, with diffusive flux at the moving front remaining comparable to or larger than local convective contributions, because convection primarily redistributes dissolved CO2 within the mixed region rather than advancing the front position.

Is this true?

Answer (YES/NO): YES